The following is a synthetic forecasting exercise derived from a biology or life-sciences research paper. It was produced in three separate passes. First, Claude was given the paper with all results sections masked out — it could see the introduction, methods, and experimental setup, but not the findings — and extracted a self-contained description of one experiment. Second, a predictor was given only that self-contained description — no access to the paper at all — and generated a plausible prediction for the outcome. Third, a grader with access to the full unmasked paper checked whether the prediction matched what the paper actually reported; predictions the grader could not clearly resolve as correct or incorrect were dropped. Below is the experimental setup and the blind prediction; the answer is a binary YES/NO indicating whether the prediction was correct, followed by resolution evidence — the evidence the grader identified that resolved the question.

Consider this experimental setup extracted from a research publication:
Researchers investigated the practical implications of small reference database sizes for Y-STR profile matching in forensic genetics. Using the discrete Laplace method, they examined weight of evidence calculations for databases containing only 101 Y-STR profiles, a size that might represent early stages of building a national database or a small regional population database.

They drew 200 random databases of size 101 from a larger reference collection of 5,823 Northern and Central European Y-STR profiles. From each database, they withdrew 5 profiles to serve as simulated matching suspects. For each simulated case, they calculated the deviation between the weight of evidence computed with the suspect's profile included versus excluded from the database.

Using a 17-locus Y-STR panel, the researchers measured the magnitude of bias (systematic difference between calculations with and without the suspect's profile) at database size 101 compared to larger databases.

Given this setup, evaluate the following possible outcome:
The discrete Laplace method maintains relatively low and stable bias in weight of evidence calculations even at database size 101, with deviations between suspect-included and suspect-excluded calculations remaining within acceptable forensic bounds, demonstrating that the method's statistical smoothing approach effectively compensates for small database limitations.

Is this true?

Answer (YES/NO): NO